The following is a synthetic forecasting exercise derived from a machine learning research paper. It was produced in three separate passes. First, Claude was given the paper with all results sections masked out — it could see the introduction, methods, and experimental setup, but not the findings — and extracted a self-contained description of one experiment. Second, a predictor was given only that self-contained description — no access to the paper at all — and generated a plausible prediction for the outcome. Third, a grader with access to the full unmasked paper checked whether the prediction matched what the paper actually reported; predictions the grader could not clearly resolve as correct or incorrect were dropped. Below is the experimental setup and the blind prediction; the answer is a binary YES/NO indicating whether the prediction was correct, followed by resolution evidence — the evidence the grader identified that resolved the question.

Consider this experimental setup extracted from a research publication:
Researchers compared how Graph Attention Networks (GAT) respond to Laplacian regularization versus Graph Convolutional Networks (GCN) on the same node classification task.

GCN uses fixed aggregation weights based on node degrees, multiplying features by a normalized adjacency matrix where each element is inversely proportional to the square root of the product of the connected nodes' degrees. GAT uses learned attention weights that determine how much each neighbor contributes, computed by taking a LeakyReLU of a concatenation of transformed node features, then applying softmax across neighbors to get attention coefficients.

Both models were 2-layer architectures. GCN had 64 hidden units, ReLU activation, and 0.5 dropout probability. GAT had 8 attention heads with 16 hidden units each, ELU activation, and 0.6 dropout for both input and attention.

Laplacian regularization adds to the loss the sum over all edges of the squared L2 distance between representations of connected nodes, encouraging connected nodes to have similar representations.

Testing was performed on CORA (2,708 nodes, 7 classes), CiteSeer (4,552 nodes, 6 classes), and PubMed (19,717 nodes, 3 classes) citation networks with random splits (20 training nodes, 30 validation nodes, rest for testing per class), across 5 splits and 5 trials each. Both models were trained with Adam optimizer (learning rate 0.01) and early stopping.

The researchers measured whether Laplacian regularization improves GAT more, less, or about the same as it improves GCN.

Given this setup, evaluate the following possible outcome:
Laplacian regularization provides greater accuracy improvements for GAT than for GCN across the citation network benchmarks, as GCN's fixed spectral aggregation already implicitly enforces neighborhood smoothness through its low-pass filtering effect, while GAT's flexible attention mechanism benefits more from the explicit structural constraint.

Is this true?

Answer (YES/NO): YES